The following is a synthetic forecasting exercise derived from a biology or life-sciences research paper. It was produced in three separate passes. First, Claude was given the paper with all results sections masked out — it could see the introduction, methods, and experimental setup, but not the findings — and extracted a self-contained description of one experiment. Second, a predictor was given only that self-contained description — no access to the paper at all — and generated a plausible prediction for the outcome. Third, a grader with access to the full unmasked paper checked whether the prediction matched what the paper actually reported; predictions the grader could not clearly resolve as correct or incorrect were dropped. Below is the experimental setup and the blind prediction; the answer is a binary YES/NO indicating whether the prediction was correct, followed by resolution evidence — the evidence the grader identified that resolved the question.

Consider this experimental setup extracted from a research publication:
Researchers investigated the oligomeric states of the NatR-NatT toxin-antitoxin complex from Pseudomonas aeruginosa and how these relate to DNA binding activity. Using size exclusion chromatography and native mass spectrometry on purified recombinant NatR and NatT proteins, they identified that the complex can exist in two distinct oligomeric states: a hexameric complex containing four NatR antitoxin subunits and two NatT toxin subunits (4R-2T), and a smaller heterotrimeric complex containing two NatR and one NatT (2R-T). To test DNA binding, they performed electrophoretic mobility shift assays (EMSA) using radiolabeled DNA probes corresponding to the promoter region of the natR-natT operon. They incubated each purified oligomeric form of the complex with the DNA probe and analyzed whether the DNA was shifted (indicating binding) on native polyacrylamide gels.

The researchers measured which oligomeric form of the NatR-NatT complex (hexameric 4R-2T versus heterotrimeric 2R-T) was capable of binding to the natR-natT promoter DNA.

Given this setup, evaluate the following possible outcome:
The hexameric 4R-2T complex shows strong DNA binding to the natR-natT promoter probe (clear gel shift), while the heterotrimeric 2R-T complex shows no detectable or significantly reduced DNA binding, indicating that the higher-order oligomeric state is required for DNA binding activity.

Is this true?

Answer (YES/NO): YES